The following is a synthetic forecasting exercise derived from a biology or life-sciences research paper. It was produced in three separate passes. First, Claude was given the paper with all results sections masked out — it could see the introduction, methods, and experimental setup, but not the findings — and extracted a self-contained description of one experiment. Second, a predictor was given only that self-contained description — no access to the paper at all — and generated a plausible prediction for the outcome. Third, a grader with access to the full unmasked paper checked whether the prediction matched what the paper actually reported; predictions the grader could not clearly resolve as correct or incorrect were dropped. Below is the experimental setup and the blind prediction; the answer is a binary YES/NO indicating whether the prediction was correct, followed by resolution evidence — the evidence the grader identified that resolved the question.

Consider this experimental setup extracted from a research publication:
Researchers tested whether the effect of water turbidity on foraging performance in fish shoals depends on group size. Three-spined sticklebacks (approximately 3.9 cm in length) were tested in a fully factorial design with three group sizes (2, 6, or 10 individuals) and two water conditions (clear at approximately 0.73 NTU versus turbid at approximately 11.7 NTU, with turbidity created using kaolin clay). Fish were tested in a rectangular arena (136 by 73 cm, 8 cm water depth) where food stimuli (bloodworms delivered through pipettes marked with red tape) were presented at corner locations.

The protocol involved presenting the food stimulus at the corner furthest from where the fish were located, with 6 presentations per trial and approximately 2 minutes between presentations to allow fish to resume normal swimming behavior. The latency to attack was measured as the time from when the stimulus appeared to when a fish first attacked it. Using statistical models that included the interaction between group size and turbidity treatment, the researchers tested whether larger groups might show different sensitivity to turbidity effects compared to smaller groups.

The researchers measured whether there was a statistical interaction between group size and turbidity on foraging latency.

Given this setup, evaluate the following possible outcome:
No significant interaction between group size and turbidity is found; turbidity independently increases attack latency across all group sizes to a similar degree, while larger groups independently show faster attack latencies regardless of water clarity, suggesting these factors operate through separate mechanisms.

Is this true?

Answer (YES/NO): YES